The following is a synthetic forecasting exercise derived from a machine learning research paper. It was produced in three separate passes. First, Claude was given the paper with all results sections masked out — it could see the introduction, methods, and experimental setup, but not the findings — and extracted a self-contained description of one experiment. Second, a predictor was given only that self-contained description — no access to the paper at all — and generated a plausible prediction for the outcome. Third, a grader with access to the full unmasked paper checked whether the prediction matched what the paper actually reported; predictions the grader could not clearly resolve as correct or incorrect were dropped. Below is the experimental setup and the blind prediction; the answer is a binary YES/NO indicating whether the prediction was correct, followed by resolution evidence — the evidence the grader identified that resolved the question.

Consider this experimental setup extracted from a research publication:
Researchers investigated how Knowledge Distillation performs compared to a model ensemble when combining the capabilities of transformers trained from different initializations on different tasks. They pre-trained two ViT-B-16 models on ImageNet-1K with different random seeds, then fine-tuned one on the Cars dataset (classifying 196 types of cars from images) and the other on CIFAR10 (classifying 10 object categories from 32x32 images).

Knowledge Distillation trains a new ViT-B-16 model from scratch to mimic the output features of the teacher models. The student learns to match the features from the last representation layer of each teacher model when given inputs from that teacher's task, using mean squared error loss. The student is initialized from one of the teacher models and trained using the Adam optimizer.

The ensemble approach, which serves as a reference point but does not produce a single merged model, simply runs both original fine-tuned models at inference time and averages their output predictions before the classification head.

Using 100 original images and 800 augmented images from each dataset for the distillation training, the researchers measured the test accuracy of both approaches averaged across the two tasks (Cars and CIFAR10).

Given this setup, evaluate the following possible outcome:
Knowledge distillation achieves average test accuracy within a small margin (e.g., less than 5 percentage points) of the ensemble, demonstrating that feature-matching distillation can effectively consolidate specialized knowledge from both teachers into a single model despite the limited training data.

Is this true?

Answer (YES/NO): NO